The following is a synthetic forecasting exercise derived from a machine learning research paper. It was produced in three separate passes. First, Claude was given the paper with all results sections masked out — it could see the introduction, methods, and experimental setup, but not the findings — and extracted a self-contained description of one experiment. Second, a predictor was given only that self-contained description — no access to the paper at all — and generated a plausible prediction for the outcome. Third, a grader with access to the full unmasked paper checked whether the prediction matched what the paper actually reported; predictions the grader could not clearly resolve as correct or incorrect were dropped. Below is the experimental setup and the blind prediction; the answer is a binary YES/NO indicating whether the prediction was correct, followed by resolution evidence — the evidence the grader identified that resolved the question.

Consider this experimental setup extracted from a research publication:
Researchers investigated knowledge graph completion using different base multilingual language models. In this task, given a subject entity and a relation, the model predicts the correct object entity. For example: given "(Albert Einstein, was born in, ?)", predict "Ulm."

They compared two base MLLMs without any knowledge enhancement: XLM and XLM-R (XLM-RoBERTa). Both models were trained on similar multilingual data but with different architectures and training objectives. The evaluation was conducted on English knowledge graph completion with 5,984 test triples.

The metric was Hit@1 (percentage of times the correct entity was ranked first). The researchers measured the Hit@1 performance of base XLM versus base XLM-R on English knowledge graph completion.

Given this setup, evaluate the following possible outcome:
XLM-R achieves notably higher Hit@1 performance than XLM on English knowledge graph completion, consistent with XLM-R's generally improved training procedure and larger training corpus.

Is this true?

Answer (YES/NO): YES